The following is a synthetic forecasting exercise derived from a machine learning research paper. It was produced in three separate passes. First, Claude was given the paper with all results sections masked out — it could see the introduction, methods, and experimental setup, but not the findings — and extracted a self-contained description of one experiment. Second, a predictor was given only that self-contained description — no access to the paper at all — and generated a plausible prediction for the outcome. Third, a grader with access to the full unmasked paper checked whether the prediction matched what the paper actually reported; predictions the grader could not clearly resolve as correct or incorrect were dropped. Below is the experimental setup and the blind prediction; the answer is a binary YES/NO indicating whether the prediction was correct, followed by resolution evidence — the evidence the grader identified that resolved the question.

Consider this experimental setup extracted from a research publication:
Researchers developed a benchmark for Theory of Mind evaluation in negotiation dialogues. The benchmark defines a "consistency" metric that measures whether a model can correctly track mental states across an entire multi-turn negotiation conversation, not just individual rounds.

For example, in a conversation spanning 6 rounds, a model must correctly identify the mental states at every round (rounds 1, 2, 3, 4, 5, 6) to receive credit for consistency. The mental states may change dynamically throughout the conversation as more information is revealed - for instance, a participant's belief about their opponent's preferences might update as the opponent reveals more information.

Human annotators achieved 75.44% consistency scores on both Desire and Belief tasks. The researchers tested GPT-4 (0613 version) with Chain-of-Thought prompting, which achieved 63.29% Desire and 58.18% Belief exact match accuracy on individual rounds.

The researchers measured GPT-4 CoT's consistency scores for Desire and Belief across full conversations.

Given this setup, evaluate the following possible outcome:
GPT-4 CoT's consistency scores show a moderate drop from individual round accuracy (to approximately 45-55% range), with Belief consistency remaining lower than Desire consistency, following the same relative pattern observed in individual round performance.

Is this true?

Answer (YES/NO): NO